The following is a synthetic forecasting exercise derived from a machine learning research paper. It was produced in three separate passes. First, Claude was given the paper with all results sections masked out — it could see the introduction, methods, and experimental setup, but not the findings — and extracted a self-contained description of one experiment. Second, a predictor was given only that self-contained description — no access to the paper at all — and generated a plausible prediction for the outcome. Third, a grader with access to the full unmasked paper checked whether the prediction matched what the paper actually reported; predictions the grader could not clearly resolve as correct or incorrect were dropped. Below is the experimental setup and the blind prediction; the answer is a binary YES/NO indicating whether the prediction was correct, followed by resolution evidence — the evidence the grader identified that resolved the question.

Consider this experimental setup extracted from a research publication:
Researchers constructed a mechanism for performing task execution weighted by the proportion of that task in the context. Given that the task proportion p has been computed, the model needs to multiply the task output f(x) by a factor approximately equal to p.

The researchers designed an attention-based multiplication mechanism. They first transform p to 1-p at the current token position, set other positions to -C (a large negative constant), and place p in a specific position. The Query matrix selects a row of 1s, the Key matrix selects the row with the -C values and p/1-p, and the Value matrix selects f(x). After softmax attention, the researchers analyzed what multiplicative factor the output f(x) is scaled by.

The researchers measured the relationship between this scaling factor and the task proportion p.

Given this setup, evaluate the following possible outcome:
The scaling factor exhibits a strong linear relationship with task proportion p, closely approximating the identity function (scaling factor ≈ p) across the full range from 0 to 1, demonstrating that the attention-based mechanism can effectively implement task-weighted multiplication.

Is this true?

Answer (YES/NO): NO